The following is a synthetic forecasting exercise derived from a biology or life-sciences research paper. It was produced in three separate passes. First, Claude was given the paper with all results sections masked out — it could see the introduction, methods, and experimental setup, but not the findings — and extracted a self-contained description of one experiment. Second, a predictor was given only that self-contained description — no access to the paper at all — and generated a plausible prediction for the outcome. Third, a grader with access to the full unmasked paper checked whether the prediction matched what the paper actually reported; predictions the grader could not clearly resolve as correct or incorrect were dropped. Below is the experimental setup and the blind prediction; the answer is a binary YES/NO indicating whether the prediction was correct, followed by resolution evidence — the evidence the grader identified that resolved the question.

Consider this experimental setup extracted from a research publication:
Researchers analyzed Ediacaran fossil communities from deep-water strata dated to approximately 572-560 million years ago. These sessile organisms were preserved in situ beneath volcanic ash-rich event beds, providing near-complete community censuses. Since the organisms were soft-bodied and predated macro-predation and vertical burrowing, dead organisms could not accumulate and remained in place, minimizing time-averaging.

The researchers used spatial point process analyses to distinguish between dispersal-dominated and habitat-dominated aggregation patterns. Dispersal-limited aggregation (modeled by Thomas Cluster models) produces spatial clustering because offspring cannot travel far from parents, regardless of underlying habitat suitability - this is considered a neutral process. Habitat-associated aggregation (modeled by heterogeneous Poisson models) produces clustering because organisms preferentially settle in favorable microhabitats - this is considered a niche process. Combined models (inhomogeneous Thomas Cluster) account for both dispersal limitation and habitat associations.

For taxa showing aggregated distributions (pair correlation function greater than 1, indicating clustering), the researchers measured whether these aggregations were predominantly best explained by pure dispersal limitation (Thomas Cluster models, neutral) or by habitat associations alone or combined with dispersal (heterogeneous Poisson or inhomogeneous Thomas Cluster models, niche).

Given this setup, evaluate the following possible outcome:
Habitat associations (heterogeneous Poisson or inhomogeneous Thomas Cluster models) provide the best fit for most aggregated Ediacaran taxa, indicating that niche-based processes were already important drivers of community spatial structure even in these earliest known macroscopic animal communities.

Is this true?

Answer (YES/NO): NO